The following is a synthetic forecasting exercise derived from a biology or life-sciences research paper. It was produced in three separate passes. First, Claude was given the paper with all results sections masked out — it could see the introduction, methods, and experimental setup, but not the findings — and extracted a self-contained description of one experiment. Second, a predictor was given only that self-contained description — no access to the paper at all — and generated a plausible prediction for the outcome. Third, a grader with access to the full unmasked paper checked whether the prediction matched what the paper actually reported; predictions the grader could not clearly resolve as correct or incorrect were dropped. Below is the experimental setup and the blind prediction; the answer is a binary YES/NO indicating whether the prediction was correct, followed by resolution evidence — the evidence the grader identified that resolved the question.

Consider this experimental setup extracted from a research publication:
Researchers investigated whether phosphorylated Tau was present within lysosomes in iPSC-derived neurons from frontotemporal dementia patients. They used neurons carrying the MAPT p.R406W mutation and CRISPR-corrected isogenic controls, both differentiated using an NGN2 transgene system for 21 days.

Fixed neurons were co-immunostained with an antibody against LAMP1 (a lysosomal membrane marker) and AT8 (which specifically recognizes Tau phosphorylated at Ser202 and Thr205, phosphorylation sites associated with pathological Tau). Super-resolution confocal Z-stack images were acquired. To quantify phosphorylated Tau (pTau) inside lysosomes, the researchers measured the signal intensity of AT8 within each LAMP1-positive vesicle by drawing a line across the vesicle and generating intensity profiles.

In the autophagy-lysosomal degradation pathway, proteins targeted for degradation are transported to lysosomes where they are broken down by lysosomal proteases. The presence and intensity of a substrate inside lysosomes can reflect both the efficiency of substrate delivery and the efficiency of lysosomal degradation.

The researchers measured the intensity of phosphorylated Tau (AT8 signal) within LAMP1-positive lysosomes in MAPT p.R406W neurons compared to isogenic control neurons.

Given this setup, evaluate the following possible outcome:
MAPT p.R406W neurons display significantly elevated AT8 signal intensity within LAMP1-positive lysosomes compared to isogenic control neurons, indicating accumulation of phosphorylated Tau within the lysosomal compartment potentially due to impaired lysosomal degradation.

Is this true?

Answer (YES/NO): YES